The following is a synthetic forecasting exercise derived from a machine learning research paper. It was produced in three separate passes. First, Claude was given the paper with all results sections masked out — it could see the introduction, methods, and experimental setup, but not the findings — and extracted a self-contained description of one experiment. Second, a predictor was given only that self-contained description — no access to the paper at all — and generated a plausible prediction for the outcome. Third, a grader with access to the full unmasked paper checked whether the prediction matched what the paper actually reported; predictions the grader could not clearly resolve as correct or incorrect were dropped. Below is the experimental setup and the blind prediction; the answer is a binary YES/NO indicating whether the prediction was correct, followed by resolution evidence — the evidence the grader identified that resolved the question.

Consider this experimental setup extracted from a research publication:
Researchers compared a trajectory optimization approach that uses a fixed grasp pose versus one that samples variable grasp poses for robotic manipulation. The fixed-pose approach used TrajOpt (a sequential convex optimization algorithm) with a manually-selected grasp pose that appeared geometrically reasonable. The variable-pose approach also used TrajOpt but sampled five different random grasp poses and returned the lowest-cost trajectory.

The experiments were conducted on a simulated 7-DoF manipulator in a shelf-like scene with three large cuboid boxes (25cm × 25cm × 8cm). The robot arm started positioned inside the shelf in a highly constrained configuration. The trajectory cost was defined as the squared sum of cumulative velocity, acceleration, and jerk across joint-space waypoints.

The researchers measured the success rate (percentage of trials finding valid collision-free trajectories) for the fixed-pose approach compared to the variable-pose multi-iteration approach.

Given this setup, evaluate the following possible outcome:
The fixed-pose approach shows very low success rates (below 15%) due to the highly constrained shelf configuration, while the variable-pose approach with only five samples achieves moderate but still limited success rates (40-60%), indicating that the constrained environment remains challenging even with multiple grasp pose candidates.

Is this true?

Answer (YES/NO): NO